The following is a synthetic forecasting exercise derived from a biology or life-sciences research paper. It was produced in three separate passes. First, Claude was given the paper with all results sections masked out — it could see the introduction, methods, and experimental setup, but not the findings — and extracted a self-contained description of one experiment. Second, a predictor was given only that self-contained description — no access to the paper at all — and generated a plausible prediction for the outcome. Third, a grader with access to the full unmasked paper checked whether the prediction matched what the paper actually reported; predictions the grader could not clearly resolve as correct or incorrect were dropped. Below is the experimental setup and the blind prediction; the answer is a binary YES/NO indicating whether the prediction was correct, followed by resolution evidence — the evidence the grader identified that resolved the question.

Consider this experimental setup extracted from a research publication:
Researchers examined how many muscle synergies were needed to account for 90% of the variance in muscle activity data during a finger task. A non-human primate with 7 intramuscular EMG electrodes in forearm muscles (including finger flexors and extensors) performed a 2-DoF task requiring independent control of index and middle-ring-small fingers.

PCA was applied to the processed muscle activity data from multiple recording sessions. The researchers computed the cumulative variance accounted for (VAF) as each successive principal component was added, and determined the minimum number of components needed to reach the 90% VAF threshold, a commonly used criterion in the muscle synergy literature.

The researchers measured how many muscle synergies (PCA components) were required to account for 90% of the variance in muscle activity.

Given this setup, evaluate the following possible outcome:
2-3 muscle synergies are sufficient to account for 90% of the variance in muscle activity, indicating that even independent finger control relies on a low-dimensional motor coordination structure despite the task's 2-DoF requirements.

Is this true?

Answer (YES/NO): YES